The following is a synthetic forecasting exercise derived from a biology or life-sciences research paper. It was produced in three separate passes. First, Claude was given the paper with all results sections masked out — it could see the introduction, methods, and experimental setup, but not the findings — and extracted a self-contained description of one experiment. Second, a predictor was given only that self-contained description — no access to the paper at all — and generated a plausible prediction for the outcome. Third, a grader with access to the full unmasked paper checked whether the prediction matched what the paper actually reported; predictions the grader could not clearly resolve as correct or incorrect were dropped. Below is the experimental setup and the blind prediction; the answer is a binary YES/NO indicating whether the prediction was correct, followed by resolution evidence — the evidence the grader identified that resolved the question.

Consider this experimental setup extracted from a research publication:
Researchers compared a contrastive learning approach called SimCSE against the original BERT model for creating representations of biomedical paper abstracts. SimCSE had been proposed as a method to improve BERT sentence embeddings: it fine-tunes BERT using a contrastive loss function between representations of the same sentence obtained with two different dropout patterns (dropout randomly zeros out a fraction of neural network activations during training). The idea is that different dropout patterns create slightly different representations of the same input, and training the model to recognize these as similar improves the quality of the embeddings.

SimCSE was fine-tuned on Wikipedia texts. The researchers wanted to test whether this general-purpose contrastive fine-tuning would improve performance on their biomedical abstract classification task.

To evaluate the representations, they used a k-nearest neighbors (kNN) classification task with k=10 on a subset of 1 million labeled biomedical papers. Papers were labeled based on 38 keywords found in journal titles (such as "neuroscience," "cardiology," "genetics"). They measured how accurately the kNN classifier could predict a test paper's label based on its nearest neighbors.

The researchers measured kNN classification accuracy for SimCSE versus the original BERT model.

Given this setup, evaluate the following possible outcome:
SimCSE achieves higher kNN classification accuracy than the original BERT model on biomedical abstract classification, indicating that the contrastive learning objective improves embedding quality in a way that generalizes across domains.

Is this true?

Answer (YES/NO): NO